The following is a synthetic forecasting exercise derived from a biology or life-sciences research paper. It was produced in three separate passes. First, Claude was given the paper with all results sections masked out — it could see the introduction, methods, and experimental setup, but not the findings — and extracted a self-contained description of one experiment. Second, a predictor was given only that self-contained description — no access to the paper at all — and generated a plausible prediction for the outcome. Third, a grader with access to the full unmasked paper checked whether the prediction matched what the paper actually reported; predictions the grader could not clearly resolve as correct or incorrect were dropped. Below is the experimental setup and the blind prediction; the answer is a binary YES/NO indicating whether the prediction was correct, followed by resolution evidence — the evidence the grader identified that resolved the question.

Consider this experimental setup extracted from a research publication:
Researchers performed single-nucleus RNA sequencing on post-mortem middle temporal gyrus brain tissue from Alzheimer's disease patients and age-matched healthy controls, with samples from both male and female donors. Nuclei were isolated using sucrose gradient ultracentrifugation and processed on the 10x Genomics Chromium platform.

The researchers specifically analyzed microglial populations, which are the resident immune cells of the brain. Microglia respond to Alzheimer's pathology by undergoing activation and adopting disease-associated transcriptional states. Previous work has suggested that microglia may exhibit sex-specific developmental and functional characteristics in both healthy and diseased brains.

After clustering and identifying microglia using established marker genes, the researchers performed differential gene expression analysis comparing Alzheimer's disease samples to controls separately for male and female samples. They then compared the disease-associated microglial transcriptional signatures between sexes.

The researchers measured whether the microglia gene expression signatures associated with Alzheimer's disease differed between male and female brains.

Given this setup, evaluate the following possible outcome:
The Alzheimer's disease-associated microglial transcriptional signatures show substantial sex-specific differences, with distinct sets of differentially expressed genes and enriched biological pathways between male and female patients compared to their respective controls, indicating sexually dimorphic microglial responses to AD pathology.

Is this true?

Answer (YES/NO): YES